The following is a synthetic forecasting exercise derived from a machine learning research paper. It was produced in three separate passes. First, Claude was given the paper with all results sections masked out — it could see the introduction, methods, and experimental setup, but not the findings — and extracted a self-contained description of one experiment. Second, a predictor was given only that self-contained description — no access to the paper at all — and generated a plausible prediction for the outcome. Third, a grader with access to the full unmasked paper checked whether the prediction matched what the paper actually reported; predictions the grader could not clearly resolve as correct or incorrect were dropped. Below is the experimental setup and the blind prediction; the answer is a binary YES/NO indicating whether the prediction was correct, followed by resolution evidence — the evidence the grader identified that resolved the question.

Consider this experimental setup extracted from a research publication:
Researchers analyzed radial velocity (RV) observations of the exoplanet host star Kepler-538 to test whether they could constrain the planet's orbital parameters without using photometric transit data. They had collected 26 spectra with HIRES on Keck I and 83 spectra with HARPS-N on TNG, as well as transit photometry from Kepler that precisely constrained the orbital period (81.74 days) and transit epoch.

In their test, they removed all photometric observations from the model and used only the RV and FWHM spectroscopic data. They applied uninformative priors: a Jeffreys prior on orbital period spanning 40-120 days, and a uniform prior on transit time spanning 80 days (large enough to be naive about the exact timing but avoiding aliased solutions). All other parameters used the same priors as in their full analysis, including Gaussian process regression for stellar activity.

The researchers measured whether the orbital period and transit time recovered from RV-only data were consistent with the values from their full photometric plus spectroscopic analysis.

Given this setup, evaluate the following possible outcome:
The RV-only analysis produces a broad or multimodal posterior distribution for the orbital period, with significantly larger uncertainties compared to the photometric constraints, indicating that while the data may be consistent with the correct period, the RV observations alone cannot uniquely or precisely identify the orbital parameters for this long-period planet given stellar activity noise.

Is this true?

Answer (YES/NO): NO